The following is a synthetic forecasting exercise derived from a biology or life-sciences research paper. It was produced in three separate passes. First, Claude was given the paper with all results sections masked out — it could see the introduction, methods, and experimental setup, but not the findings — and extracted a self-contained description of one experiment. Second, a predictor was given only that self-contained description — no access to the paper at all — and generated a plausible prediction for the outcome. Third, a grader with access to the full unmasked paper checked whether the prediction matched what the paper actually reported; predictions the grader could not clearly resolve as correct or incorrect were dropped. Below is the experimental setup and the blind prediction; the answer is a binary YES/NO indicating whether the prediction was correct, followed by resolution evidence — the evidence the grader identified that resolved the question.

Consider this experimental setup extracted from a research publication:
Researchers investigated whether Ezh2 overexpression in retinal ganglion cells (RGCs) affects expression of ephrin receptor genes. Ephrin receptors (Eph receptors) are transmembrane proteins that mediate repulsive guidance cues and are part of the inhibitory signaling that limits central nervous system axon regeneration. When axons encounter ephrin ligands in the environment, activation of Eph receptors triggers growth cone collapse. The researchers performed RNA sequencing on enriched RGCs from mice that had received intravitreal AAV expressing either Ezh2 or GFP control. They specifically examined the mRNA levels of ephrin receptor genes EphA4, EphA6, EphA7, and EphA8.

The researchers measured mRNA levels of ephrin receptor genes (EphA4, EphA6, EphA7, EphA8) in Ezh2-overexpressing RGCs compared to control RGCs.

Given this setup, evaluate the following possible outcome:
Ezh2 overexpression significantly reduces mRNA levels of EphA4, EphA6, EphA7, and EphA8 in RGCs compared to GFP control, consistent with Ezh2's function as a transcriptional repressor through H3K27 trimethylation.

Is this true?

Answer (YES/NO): YES